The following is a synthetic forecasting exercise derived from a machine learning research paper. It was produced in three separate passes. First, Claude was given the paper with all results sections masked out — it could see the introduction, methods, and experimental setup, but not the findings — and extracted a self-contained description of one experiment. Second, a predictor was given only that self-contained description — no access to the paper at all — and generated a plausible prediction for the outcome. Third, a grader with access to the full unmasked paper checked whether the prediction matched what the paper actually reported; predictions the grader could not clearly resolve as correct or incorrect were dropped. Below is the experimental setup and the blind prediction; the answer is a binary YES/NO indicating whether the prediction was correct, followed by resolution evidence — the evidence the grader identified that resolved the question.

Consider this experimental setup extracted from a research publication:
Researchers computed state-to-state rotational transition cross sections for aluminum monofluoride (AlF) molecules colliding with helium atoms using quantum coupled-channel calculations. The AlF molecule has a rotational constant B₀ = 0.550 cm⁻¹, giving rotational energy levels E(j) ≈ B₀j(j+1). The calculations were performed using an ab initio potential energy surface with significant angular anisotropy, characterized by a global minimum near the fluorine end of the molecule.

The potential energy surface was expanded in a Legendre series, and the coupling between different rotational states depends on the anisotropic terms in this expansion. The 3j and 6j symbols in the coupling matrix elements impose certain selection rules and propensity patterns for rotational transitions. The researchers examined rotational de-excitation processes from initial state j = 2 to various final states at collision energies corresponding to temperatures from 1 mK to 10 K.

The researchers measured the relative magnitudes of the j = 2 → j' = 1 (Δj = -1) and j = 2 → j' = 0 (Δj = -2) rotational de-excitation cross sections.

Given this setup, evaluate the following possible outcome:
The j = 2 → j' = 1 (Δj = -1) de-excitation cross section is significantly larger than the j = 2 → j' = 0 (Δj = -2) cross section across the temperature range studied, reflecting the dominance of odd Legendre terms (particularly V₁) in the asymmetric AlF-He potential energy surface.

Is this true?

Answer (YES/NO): YES